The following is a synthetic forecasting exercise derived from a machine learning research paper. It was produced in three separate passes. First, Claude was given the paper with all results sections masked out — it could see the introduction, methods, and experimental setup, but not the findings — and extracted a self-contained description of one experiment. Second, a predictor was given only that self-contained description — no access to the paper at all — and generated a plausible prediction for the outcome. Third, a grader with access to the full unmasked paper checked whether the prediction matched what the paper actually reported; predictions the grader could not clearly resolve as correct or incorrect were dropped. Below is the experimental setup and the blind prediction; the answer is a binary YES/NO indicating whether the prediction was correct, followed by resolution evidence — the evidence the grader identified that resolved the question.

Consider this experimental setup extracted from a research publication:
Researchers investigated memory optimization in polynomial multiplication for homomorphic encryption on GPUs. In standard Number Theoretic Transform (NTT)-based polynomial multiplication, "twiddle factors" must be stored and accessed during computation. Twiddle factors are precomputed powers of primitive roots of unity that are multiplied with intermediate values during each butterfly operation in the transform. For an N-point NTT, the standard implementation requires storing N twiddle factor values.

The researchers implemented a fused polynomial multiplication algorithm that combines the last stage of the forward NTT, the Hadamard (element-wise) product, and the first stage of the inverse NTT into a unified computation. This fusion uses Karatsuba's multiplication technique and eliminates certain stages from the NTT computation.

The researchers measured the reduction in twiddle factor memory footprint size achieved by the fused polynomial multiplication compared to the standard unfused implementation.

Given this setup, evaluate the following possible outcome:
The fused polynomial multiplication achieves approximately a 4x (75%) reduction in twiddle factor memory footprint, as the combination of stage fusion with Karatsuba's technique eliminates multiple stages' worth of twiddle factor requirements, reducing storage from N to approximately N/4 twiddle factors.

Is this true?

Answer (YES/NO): NO